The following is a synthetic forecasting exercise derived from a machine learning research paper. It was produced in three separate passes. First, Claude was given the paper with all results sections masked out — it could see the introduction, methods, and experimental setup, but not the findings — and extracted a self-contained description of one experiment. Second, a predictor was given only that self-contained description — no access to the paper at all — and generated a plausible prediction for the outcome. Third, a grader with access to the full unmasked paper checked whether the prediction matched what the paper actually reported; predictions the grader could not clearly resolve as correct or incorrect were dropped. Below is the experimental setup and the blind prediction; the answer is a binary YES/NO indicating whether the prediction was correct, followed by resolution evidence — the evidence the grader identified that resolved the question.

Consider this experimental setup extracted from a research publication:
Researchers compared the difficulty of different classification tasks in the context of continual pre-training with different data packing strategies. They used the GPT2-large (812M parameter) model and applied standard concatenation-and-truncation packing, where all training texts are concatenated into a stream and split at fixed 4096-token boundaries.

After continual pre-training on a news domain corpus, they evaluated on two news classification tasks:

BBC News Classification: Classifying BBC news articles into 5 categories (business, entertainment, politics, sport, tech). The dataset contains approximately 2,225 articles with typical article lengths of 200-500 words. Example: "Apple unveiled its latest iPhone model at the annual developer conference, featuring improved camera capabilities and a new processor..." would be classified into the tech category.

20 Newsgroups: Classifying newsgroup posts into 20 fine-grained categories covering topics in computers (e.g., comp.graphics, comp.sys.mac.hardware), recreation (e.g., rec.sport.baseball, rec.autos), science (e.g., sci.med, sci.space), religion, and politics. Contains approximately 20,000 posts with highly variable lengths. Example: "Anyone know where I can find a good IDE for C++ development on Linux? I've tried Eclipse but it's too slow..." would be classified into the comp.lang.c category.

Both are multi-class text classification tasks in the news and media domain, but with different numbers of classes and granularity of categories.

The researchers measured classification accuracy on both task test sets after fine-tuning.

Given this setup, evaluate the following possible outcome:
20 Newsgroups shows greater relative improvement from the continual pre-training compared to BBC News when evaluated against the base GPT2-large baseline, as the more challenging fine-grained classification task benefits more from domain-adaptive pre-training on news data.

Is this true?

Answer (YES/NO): NO